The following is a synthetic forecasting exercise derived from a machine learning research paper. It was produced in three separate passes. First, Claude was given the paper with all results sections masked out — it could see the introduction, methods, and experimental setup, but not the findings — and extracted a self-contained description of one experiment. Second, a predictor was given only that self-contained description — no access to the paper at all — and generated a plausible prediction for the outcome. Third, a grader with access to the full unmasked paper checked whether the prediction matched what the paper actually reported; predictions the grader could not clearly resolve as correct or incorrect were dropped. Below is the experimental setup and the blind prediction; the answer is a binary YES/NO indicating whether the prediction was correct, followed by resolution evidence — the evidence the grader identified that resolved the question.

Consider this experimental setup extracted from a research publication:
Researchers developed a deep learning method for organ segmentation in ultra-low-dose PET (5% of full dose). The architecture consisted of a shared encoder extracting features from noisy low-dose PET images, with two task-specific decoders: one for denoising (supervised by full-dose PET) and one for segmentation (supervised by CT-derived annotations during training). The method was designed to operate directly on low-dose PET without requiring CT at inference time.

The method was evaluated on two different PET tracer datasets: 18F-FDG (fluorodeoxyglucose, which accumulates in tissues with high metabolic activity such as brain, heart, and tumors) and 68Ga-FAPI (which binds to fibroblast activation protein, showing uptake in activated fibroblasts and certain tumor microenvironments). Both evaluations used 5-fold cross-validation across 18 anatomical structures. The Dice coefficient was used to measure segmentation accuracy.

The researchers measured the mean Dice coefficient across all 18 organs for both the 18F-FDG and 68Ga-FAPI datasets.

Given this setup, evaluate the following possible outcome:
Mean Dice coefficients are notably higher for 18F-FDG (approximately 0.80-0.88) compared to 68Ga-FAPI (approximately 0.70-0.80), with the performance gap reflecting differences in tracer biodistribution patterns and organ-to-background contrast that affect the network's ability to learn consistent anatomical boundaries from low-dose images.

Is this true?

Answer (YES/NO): NO